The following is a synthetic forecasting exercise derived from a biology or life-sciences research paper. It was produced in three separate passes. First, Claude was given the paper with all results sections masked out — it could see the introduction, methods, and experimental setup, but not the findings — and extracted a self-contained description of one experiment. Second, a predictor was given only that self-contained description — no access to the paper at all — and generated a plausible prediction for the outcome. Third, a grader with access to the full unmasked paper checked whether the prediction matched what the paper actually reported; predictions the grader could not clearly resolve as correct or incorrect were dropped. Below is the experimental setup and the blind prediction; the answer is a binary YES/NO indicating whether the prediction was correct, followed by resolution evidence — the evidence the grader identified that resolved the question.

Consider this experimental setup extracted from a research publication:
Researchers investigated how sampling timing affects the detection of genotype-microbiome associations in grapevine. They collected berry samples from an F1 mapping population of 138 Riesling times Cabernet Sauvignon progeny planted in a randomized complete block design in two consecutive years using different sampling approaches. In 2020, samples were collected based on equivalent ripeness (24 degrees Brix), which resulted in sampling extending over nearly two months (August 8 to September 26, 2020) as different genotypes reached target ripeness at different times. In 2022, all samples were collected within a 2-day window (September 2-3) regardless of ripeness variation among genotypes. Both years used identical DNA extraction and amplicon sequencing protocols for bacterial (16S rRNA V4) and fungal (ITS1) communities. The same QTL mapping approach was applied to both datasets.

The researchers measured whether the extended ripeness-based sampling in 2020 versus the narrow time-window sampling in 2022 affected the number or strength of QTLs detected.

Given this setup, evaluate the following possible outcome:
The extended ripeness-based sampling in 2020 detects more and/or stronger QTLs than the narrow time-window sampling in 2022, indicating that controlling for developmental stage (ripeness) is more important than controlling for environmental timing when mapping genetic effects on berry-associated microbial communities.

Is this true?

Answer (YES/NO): NO